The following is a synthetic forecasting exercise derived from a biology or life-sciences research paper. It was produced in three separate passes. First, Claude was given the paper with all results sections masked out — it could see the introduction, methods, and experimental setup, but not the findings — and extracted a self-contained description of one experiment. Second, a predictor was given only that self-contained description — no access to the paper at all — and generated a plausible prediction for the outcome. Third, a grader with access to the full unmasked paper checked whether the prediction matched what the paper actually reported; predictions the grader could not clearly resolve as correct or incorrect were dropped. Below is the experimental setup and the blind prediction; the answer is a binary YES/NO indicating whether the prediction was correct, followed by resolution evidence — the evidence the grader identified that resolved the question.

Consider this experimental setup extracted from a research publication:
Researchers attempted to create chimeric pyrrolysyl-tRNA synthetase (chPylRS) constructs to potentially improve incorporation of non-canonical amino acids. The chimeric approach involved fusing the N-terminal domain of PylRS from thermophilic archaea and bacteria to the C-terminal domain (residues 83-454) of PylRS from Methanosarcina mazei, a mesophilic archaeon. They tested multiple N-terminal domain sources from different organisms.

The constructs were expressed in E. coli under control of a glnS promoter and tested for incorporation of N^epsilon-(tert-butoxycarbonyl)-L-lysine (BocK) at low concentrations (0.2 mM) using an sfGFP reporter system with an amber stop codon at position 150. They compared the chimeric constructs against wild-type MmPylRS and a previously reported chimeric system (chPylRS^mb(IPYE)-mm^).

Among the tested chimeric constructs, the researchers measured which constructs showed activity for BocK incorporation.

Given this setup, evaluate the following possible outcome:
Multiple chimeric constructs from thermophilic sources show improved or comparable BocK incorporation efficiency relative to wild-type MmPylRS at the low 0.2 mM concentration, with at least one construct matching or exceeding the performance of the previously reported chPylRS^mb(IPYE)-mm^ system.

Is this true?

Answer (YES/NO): NO